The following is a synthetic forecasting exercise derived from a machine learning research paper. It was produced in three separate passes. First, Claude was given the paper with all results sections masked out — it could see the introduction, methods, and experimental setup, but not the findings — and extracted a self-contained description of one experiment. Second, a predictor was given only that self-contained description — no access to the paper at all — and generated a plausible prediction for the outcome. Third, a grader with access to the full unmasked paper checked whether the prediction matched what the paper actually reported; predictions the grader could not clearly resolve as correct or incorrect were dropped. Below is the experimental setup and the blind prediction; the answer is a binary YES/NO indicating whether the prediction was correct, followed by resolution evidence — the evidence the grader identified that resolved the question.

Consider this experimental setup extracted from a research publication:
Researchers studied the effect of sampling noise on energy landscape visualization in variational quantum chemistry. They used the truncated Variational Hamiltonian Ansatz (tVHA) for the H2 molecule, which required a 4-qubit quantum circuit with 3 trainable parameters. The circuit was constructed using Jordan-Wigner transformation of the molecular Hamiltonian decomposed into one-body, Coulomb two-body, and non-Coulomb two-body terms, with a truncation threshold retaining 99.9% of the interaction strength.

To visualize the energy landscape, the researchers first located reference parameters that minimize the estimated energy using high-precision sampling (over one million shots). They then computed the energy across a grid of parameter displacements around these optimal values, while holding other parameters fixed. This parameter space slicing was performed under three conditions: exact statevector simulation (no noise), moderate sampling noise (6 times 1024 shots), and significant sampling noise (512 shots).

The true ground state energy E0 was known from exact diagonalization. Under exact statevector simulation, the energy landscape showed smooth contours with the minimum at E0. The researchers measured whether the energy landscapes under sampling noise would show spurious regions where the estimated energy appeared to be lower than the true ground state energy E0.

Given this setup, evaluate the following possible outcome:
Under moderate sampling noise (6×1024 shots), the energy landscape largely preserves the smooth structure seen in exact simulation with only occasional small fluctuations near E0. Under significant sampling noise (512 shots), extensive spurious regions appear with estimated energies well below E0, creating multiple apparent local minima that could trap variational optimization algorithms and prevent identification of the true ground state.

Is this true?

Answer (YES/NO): NO